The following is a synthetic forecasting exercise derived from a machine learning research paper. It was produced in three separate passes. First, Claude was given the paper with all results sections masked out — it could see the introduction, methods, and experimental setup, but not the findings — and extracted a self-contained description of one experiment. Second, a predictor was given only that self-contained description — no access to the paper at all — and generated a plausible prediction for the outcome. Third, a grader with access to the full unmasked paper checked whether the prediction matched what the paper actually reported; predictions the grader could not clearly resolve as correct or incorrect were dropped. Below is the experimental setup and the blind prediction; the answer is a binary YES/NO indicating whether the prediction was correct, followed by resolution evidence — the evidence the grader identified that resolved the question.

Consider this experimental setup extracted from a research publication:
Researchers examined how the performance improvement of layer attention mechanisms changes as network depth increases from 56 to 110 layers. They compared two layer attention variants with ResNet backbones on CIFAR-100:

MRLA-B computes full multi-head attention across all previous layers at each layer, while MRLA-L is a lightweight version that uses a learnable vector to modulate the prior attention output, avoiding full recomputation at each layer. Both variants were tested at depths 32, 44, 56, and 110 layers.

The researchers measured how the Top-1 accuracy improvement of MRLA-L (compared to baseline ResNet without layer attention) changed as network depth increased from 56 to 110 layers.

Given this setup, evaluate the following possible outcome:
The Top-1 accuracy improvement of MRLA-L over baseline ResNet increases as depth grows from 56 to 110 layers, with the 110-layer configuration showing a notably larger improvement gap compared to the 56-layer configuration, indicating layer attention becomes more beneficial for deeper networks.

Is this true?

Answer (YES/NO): NO